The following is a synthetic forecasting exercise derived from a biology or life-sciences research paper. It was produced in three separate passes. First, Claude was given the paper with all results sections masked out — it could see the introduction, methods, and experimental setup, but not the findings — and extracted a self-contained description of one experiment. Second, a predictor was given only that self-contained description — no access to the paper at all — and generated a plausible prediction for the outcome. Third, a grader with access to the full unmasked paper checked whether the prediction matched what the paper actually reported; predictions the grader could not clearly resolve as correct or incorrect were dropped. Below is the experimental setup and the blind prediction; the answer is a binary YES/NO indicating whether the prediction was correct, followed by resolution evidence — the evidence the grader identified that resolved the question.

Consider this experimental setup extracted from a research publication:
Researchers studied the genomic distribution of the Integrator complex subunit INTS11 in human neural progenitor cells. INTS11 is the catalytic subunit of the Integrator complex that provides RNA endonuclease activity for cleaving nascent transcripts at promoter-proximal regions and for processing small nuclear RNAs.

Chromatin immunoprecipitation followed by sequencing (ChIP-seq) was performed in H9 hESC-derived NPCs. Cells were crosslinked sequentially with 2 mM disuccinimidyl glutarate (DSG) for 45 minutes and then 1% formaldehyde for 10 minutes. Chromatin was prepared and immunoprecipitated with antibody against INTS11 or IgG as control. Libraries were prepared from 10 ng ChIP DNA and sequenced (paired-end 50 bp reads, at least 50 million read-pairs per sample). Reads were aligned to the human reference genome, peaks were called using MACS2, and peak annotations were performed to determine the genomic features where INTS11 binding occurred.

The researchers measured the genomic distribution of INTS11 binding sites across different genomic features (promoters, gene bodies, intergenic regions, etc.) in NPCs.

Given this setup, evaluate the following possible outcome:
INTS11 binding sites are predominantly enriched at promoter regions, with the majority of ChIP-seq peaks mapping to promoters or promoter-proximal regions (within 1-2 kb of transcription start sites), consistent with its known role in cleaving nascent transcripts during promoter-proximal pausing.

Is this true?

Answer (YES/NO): NO